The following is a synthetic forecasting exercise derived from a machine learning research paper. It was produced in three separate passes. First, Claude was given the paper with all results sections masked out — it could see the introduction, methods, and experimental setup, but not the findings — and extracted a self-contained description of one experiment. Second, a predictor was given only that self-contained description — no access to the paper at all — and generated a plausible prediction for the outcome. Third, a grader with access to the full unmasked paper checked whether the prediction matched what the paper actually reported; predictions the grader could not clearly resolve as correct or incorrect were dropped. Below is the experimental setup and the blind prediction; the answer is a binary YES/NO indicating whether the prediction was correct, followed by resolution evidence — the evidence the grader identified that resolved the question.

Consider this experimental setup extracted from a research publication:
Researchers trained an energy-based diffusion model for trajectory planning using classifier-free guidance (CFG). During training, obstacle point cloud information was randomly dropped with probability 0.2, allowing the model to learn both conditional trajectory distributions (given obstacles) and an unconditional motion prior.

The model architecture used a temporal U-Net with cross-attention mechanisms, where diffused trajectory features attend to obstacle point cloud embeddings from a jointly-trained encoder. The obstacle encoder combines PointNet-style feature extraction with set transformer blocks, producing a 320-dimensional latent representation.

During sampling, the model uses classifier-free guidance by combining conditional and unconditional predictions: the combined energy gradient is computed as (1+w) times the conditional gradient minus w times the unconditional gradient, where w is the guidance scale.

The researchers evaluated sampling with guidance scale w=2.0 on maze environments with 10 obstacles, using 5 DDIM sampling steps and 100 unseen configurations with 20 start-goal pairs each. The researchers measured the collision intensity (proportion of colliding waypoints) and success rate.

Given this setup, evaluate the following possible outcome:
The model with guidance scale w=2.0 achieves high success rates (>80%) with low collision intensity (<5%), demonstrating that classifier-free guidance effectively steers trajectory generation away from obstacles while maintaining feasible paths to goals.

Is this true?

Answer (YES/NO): NO